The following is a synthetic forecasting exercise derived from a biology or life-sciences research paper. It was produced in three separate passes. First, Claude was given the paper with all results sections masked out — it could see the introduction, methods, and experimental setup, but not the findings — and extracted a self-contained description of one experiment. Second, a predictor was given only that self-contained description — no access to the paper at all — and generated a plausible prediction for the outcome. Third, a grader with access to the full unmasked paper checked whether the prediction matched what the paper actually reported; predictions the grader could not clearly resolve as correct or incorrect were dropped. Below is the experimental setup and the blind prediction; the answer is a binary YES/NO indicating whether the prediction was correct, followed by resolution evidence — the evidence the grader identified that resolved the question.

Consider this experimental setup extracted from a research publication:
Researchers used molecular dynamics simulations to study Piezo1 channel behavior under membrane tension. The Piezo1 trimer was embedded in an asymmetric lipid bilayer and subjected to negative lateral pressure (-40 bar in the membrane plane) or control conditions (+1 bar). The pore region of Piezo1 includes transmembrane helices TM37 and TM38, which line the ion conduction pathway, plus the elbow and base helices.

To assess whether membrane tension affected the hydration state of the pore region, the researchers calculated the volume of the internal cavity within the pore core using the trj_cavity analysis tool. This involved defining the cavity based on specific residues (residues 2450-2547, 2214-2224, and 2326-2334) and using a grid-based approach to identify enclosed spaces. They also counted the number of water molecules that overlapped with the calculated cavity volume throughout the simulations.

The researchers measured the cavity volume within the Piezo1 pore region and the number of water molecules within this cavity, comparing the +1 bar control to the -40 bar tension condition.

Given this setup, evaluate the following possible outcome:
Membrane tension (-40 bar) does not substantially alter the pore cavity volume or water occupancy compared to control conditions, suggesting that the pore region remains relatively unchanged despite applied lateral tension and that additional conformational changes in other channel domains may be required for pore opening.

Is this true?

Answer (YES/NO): NO